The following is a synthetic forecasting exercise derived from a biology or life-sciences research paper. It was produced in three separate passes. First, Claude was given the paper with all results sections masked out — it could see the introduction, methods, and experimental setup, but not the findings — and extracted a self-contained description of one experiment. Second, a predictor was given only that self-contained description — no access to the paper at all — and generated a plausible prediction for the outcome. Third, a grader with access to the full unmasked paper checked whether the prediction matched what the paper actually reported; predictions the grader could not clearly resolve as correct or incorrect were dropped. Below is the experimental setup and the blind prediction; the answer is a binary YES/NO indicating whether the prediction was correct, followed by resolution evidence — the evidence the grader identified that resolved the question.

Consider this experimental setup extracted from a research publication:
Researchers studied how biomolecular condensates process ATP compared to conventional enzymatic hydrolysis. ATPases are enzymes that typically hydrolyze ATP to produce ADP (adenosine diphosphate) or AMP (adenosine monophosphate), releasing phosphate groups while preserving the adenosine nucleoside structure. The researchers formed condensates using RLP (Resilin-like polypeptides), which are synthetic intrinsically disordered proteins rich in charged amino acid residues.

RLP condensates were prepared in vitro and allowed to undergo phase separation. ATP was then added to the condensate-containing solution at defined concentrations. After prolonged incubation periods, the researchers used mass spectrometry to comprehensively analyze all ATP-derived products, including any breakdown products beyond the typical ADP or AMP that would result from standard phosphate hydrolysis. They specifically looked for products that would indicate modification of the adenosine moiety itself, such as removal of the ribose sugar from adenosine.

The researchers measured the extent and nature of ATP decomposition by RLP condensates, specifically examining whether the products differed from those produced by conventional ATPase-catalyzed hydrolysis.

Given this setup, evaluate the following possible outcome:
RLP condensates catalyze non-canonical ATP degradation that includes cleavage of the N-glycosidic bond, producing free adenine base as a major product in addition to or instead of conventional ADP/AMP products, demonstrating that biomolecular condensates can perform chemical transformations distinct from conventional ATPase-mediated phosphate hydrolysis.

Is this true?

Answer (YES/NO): YES